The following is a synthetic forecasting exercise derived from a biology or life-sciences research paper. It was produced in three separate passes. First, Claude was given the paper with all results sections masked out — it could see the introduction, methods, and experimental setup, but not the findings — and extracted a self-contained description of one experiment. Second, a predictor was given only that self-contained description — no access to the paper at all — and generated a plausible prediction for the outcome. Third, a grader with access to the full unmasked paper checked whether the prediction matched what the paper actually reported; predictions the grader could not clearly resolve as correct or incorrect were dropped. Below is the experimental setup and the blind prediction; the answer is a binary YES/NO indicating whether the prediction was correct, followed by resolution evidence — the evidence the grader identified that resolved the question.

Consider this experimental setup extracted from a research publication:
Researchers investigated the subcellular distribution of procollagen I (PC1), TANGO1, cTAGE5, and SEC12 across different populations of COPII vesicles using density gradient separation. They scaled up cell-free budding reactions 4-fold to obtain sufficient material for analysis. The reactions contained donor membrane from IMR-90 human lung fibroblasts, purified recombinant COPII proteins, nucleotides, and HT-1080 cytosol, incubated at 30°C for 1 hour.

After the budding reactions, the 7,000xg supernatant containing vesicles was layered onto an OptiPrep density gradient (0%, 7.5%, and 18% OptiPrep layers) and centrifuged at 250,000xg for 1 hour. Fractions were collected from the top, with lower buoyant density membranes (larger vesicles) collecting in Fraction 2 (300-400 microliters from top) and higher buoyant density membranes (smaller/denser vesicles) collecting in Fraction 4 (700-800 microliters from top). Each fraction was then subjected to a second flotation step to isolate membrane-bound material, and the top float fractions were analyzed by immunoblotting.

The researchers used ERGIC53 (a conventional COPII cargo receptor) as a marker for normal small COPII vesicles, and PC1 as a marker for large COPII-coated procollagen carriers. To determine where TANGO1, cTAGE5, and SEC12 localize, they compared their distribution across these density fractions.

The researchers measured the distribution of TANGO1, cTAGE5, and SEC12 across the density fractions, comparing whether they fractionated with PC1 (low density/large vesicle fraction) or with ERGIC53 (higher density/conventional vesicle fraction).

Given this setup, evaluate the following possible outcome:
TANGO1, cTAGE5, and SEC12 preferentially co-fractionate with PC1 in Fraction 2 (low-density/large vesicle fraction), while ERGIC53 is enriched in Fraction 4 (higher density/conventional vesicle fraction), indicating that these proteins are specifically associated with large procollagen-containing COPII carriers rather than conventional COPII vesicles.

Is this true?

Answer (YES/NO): YES